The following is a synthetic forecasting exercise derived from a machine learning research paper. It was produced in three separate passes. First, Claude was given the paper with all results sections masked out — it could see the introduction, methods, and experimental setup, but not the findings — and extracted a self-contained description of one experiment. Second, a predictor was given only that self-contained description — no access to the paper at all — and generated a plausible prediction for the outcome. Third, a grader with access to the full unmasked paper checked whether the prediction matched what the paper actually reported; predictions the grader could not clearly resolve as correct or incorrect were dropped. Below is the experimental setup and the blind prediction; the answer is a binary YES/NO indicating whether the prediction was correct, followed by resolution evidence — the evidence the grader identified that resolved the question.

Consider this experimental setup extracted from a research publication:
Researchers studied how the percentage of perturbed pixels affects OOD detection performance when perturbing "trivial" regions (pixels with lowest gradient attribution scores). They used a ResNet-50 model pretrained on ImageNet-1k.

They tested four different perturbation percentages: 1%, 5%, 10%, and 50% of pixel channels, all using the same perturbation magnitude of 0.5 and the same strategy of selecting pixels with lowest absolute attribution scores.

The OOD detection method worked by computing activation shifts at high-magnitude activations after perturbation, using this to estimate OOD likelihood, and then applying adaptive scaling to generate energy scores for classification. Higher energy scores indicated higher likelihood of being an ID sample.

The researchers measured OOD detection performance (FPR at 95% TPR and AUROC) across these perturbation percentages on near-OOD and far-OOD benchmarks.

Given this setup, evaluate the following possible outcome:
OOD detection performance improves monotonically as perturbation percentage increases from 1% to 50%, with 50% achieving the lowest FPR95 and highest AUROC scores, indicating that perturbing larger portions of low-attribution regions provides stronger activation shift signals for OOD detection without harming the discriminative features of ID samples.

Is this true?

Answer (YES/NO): NO